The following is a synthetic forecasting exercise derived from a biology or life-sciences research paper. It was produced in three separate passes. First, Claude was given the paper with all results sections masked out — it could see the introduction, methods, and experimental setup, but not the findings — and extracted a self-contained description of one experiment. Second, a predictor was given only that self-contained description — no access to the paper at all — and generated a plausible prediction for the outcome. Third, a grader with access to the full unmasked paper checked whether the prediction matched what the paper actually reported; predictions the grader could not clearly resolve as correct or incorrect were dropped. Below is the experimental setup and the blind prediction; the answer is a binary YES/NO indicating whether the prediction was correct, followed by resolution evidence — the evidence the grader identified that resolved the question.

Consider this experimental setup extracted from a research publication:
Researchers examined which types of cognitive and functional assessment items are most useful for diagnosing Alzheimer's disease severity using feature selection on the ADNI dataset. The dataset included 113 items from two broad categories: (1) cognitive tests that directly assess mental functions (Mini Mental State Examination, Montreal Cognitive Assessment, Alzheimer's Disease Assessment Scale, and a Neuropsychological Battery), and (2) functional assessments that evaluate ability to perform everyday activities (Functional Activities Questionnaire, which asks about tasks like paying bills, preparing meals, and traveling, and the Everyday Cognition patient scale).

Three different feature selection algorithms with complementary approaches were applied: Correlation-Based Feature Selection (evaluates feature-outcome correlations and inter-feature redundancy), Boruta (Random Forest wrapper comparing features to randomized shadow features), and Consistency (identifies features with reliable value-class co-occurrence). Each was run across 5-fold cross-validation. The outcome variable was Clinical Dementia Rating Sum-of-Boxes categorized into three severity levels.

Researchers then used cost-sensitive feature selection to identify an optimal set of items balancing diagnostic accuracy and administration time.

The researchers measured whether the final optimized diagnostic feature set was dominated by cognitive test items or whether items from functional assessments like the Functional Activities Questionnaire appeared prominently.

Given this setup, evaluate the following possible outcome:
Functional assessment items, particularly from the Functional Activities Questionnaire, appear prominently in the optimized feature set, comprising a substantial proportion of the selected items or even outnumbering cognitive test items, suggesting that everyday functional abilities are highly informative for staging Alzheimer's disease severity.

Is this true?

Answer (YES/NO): YES